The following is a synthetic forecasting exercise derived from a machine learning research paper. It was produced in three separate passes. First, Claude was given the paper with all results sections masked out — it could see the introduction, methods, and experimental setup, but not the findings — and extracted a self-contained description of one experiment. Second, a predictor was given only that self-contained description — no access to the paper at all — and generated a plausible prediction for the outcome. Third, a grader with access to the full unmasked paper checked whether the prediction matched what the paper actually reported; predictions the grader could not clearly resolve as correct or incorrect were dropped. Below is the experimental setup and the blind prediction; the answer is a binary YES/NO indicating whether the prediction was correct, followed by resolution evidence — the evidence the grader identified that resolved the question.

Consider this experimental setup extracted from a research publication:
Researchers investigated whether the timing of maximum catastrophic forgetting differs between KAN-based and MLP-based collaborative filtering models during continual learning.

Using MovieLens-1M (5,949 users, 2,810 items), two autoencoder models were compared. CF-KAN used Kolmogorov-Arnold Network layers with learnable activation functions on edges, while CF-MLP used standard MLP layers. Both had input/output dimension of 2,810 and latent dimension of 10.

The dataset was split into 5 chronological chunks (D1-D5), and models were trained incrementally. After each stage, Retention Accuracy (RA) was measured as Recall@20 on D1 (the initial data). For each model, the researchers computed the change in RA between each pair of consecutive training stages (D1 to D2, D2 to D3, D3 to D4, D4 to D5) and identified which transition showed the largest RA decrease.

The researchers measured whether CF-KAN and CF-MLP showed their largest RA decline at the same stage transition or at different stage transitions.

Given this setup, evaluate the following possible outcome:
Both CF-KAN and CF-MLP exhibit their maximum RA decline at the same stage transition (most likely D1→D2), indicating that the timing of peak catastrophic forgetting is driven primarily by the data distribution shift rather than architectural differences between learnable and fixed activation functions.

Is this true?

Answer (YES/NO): NO